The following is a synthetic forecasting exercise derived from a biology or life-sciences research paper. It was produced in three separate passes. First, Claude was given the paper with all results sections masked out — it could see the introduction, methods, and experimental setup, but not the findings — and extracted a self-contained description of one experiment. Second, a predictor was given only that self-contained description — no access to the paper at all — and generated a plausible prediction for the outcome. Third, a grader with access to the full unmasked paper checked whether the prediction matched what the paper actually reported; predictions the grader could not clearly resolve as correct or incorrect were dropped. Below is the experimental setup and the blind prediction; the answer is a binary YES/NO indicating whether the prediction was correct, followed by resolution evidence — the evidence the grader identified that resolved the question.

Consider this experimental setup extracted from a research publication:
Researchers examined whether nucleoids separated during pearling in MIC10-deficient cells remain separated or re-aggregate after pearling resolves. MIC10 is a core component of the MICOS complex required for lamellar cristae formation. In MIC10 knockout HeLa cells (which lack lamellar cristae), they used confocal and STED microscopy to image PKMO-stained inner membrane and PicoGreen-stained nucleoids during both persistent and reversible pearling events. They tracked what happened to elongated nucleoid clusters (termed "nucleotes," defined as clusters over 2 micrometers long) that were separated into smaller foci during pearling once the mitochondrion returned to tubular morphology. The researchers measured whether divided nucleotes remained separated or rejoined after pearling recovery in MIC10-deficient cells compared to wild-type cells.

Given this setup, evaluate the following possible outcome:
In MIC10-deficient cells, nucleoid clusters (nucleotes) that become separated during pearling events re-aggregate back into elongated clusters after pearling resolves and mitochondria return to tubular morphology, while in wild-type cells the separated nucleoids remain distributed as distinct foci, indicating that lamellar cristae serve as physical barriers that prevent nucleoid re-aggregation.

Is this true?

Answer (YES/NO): YES